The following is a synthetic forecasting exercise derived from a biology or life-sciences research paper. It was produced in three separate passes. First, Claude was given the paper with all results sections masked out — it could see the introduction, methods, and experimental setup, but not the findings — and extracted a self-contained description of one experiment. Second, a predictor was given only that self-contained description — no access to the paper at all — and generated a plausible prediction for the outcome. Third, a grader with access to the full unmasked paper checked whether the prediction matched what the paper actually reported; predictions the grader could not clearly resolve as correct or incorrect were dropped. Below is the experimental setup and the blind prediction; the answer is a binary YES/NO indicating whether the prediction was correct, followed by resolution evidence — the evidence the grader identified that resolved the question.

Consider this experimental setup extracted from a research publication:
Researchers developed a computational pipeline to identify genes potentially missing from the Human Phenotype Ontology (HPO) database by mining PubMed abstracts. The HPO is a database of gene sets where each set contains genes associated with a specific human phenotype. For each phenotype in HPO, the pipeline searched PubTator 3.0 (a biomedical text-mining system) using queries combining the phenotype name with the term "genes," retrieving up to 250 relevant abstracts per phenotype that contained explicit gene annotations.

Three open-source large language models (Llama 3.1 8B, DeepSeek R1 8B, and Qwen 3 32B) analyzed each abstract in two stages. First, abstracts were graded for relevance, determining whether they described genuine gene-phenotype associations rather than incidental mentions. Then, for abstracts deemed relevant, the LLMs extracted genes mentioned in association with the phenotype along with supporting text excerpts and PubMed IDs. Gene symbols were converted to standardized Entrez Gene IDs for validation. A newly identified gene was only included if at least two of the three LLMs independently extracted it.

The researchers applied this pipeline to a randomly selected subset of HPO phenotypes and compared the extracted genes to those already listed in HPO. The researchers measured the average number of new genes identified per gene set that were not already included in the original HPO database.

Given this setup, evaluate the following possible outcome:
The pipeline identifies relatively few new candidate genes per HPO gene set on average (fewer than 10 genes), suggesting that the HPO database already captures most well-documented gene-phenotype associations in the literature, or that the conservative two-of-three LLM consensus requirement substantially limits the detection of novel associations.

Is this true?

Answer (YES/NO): YES